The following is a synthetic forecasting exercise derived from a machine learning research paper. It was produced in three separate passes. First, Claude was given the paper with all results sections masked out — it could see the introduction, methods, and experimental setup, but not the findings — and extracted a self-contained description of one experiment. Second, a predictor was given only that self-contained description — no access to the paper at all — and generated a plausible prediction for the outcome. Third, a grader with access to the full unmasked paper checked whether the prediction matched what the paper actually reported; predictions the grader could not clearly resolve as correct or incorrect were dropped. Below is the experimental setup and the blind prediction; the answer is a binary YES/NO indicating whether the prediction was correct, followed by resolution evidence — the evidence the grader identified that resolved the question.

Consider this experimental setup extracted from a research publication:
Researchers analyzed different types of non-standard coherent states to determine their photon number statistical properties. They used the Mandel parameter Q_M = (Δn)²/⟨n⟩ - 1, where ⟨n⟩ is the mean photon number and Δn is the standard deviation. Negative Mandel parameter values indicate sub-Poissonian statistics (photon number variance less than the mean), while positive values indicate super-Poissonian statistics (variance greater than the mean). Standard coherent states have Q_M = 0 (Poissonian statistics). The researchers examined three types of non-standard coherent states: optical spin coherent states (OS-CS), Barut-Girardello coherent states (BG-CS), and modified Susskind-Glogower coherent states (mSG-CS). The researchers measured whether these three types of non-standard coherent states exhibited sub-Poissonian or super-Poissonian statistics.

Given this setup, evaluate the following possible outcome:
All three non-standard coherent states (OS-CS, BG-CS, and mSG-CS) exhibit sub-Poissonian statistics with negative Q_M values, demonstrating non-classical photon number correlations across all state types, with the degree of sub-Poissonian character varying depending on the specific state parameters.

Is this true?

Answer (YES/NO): YES